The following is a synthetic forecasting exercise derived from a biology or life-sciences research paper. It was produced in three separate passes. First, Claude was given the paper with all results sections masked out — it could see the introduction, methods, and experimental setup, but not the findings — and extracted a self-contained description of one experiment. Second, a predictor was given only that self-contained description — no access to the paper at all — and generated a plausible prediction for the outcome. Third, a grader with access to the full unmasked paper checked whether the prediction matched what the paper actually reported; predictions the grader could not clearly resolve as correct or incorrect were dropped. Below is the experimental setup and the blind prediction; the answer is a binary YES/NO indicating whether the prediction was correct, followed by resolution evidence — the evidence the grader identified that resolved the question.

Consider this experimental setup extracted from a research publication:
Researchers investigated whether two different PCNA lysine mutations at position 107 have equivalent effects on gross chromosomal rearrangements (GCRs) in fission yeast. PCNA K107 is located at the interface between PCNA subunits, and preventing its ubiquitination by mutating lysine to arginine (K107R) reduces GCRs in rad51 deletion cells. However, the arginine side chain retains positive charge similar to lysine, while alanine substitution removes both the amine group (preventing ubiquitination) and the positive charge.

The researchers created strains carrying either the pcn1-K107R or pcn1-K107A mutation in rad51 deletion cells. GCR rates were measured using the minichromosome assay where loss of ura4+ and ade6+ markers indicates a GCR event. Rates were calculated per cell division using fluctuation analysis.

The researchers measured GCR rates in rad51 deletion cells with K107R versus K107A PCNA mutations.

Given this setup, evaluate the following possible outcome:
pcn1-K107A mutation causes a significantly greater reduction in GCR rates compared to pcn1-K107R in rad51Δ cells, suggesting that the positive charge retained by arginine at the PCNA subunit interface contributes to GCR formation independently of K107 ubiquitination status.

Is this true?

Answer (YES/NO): NO